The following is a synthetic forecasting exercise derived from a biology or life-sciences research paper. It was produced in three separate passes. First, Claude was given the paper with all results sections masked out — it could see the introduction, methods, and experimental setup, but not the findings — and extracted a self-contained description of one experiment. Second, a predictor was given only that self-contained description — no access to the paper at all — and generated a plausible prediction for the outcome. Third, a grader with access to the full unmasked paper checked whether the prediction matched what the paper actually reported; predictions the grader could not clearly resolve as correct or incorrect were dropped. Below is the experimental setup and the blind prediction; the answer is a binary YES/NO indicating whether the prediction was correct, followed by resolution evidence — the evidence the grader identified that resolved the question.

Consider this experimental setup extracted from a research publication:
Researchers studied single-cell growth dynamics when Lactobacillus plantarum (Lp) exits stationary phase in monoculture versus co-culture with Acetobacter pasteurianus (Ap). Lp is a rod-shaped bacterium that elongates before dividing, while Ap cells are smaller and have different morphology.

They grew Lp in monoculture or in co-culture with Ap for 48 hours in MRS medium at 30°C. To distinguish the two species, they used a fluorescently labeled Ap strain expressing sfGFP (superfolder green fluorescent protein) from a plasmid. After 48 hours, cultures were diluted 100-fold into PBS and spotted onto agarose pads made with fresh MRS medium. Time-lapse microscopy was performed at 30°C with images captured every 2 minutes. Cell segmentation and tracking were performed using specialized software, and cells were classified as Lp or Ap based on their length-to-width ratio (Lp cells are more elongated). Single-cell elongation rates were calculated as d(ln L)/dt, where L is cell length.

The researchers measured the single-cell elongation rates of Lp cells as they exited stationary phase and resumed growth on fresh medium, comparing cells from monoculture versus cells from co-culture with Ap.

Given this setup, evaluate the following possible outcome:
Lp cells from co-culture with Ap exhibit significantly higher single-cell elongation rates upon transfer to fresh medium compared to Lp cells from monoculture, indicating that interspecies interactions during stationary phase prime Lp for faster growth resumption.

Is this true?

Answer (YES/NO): YES